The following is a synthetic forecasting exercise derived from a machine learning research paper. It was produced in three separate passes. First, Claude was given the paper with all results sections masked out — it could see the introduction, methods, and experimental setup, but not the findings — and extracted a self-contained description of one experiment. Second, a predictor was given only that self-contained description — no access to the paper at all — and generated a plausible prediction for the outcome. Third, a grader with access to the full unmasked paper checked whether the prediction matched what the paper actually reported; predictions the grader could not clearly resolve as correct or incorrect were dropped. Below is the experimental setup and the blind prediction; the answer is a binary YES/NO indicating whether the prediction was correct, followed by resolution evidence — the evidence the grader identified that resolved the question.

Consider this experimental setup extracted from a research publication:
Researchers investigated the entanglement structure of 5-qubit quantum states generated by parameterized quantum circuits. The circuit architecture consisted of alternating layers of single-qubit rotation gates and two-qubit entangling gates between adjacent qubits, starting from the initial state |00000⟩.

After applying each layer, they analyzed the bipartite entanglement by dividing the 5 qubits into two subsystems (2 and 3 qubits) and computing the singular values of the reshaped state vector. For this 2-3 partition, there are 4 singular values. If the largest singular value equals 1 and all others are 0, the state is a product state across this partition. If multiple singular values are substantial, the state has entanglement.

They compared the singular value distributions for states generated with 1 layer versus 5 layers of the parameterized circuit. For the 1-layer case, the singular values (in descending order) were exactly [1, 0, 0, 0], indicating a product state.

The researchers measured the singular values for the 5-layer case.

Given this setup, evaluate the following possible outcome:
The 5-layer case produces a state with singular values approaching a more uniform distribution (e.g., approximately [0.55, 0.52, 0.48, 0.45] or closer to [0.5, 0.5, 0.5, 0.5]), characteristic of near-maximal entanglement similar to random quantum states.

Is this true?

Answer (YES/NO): NO